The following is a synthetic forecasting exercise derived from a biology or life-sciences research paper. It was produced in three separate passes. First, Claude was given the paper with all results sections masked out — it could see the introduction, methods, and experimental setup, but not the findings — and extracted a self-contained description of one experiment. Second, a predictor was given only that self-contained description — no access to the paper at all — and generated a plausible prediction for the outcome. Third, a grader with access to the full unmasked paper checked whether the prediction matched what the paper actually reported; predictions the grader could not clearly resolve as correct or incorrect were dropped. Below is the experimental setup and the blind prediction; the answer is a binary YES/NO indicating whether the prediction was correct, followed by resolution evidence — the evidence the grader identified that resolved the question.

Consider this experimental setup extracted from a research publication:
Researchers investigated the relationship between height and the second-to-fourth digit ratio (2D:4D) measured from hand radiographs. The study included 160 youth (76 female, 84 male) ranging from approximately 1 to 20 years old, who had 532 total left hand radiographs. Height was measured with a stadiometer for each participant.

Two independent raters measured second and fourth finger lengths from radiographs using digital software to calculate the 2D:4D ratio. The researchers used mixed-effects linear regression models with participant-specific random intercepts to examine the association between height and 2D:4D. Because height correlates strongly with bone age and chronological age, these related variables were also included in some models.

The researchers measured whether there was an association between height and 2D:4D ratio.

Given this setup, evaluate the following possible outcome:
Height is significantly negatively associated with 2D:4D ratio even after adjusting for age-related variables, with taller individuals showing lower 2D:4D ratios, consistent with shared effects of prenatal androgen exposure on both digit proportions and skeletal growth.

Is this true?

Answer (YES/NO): NO